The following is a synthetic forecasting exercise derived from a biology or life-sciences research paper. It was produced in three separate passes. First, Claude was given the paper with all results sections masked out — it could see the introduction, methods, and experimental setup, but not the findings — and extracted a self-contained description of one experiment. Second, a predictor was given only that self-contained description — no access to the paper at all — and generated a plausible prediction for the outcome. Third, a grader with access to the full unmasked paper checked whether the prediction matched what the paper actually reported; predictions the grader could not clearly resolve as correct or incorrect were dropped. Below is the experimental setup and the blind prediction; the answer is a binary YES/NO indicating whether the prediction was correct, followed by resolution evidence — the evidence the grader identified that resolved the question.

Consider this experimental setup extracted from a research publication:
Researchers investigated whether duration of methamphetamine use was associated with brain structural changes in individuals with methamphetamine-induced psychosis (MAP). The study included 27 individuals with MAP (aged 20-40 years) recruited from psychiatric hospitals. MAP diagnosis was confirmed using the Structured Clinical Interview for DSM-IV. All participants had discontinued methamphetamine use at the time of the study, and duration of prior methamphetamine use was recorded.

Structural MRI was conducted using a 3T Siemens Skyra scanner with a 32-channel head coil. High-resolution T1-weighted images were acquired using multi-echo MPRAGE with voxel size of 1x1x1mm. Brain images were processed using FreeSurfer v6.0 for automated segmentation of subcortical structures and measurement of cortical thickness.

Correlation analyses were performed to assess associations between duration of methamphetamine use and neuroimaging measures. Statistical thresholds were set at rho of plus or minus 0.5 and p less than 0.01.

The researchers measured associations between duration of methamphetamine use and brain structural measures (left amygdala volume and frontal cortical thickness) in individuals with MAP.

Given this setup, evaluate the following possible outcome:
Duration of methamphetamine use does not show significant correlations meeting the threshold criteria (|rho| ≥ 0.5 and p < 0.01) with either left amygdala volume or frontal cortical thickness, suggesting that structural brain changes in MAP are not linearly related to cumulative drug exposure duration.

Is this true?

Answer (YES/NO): NO